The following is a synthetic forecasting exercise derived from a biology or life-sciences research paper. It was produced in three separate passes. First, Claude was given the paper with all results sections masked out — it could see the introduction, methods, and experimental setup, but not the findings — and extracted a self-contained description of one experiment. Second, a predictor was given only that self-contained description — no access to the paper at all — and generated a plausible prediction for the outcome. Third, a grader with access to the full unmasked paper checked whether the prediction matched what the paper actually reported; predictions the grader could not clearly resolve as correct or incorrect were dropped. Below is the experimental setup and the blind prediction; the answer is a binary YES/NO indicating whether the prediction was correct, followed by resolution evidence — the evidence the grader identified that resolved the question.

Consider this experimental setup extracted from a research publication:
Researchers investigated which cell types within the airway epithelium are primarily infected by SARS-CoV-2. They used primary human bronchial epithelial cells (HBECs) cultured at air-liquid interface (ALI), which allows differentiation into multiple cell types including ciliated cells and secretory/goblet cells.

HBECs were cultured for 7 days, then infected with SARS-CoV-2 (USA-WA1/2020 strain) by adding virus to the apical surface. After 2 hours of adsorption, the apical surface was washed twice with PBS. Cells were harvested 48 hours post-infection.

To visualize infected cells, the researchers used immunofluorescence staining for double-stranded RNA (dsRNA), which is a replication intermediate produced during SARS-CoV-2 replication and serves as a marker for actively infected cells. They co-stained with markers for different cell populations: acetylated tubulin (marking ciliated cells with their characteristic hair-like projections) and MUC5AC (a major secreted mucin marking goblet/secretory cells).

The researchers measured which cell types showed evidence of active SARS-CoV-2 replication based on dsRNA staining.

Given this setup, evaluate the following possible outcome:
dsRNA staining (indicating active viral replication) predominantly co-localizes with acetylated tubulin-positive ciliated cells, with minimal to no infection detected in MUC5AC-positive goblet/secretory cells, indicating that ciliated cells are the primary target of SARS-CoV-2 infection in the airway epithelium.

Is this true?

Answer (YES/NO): YES